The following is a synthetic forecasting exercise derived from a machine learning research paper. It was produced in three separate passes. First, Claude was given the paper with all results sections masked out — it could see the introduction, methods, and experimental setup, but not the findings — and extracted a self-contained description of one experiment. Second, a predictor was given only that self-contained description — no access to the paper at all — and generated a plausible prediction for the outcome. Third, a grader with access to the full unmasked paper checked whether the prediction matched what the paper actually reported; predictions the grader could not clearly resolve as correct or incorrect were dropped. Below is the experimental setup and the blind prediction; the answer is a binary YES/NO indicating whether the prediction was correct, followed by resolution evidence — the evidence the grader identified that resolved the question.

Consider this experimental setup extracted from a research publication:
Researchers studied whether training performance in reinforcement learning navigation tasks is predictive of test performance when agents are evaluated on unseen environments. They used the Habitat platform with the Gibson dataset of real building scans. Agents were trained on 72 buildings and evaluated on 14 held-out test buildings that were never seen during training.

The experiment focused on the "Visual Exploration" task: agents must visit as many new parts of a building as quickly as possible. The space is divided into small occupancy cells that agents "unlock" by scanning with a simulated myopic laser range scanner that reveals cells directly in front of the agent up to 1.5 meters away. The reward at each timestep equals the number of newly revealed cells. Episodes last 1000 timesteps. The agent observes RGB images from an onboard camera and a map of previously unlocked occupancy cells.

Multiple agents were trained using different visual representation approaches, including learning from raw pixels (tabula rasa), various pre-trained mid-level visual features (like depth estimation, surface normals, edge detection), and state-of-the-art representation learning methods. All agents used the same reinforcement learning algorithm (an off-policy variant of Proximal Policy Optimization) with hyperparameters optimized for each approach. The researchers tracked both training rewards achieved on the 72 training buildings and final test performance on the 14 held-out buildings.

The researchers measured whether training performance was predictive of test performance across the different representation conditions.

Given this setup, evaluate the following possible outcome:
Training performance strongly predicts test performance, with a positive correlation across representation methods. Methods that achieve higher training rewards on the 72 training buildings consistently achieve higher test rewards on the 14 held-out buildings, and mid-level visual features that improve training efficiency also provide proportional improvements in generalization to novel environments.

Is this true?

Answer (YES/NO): NO